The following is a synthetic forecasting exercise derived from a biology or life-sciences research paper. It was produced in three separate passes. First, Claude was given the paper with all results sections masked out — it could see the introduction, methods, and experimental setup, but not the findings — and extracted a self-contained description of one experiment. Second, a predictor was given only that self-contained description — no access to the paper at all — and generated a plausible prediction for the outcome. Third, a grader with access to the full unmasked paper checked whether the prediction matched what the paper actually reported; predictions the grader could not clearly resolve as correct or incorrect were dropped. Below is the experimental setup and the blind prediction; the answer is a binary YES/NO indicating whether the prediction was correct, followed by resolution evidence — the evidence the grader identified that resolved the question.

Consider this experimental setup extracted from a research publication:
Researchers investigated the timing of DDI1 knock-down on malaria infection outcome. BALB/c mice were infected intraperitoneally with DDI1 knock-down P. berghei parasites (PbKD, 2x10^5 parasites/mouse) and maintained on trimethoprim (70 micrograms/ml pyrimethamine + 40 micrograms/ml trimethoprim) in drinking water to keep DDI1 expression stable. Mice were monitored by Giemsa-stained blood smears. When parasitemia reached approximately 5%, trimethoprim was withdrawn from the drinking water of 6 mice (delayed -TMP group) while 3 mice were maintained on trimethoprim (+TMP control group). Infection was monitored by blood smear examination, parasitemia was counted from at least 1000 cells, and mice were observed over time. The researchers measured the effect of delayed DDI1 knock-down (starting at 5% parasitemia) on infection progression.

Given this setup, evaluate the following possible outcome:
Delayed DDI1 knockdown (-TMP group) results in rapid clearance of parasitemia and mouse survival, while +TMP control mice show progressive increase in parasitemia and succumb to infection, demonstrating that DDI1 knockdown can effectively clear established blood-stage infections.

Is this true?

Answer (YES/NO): NO